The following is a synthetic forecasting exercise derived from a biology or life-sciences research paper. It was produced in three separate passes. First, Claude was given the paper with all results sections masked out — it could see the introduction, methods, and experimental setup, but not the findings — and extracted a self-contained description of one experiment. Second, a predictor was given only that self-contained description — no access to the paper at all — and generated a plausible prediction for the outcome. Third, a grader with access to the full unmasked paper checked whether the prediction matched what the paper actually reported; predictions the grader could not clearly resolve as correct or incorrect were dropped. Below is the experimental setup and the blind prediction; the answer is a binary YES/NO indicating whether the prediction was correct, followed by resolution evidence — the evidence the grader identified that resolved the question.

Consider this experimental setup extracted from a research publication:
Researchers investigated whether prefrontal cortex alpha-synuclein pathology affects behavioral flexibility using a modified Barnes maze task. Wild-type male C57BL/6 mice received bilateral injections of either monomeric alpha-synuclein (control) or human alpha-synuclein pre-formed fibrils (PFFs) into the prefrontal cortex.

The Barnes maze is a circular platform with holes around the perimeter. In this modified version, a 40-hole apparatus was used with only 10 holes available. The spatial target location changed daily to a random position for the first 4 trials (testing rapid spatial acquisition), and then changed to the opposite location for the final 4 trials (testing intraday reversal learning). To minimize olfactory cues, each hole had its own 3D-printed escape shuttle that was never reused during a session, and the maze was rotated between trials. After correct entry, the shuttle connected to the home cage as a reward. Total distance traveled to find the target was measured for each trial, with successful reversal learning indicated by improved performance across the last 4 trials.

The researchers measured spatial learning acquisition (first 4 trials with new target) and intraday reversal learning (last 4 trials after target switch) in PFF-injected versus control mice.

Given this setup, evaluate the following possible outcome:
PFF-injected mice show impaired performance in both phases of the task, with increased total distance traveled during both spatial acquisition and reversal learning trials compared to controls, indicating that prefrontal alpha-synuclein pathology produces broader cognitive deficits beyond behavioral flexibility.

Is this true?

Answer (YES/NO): NO